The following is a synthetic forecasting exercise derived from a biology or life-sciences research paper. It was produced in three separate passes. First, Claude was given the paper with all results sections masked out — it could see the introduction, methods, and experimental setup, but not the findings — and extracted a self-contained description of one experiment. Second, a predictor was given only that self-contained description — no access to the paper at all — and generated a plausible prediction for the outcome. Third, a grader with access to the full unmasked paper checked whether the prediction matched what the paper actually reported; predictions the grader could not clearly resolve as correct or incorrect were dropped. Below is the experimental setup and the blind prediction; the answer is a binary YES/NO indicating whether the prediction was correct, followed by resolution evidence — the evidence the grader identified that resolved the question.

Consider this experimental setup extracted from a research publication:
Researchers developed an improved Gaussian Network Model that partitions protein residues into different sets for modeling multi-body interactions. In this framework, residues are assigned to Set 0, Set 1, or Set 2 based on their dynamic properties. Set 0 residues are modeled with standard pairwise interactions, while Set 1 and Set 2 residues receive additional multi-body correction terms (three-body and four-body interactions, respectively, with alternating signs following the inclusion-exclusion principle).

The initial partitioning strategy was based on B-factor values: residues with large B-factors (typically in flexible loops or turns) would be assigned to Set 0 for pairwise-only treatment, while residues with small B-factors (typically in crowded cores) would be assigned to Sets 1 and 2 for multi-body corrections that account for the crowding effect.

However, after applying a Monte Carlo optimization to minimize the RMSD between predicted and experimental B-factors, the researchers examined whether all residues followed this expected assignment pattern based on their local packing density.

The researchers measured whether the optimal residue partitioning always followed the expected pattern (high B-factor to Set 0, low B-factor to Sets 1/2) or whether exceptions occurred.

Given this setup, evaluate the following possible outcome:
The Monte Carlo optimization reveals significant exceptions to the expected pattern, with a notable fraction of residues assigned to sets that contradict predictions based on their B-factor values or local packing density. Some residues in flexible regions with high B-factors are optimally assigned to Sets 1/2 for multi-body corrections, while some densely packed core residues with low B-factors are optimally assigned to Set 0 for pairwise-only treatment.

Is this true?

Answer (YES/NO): YES